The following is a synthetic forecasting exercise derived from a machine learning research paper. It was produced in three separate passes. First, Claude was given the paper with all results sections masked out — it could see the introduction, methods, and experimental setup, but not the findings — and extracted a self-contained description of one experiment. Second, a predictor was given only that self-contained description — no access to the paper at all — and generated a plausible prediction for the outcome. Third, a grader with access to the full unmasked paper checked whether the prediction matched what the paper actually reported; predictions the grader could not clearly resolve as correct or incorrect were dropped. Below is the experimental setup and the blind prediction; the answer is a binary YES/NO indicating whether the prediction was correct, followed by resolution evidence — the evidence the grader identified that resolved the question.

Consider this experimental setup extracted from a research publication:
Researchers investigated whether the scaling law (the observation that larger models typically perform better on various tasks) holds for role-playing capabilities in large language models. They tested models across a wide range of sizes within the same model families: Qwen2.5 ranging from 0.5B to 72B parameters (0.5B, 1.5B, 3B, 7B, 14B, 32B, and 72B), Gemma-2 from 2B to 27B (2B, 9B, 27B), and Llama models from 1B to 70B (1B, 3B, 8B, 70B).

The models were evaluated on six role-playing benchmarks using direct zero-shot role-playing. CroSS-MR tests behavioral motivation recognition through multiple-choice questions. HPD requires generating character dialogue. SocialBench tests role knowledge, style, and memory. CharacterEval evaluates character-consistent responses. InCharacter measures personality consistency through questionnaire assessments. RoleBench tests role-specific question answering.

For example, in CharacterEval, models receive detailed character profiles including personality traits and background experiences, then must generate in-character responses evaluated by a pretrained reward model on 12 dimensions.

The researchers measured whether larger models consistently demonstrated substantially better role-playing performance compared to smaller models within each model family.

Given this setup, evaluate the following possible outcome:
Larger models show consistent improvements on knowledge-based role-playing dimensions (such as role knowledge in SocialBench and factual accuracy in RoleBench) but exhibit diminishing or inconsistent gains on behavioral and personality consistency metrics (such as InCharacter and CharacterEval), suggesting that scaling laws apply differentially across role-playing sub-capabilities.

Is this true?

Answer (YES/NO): NO